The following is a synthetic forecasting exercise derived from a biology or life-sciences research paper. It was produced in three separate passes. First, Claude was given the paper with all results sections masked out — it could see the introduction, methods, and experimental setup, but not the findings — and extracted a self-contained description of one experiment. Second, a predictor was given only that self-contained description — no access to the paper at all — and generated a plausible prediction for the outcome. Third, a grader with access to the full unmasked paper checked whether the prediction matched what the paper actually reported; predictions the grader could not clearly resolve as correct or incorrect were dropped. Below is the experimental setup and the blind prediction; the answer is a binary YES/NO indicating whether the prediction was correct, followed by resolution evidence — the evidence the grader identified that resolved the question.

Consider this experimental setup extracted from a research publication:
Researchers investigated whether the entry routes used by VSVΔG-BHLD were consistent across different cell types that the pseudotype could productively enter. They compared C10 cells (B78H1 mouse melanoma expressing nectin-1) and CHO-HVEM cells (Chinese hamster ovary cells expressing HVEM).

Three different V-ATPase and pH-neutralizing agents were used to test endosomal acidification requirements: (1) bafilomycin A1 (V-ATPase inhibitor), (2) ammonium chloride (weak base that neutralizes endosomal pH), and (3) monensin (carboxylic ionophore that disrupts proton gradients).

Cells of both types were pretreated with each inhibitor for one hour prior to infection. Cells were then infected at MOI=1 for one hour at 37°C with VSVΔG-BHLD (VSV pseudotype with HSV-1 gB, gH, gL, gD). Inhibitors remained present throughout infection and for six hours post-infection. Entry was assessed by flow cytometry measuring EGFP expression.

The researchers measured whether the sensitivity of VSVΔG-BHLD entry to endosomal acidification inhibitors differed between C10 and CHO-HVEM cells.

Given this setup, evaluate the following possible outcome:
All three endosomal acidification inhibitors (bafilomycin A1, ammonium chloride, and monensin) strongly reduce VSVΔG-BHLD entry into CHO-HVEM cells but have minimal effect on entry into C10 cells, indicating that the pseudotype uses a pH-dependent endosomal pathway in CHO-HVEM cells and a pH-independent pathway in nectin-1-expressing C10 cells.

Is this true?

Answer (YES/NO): NO